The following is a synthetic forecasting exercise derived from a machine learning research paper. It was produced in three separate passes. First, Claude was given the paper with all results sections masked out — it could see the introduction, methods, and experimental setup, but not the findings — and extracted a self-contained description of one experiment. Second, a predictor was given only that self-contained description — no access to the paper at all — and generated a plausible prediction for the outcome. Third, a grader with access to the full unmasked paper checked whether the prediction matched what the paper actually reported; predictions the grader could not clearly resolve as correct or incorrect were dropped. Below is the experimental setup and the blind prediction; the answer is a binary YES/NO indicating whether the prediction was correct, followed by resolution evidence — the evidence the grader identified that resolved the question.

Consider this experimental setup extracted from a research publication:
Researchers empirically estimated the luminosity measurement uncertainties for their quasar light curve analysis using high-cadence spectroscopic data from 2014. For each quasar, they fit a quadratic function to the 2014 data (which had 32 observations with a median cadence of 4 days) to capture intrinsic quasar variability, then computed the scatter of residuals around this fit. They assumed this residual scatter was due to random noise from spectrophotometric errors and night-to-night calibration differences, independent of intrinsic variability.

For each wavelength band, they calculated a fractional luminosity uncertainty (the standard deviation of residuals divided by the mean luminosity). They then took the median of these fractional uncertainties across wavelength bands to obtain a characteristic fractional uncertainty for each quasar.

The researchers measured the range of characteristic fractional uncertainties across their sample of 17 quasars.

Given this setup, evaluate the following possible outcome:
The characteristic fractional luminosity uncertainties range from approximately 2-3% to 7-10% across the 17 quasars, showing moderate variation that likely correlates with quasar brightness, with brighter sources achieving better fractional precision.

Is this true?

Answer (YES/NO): NO